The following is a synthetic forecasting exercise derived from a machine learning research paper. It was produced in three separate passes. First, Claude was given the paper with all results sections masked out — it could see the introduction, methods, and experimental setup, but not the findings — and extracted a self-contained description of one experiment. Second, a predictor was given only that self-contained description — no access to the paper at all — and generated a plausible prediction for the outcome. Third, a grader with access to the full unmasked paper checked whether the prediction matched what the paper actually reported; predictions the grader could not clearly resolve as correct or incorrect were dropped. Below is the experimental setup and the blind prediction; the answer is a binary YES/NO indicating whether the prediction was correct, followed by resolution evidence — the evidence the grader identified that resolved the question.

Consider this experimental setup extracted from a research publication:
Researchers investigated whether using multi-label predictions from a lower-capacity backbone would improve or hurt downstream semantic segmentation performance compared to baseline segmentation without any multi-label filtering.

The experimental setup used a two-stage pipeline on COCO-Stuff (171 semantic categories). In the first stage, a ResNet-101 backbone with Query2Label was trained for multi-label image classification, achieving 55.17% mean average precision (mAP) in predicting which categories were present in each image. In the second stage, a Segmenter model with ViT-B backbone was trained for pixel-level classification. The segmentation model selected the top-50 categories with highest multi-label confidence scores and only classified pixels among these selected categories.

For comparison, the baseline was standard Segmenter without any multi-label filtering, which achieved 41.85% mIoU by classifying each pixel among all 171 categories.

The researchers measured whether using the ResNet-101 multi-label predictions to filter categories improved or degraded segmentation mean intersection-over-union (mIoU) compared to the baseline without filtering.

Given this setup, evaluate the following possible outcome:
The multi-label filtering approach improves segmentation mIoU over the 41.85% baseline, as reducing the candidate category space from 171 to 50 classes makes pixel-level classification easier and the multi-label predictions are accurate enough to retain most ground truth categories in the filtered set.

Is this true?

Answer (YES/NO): NO